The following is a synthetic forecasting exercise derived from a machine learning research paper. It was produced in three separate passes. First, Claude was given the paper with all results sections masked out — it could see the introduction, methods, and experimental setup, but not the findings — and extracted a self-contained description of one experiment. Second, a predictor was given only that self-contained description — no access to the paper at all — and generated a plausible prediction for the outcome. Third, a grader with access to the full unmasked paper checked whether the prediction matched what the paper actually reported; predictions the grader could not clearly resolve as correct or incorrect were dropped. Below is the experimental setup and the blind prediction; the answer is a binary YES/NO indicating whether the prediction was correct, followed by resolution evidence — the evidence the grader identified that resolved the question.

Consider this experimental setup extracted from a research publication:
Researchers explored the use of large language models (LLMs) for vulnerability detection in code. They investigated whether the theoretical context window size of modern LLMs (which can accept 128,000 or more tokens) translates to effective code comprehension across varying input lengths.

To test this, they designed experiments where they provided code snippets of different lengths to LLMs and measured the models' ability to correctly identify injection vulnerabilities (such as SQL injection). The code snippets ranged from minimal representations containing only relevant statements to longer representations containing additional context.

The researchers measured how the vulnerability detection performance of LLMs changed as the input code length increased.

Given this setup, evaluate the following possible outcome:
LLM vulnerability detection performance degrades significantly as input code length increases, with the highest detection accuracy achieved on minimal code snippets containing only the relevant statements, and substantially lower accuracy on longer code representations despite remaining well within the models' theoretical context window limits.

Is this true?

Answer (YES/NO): NO